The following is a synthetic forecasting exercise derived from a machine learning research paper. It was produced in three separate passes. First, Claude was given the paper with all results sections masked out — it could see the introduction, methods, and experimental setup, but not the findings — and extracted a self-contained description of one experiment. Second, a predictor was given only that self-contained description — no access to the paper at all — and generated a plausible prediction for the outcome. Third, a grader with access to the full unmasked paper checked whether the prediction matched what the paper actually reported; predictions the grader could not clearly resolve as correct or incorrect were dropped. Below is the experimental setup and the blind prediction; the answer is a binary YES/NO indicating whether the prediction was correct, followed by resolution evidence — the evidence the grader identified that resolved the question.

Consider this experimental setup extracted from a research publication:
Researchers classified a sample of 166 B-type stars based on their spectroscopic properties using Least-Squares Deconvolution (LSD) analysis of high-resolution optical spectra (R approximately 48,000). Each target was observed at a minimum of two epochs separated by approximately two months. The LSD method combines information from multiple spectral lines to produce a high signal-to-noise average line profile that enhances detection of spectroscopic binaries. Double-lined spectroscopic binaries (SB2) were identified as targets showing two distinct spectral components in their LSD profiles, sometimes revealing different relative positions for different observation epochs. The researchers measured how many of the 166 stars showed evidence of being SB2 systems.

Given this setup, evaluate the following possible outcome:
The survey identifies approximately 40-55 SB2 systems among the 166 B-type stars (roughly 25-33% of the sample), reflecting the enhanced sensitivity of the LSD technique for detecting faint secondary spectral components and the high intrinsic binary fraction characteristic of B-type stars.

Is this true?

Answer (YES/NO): NO